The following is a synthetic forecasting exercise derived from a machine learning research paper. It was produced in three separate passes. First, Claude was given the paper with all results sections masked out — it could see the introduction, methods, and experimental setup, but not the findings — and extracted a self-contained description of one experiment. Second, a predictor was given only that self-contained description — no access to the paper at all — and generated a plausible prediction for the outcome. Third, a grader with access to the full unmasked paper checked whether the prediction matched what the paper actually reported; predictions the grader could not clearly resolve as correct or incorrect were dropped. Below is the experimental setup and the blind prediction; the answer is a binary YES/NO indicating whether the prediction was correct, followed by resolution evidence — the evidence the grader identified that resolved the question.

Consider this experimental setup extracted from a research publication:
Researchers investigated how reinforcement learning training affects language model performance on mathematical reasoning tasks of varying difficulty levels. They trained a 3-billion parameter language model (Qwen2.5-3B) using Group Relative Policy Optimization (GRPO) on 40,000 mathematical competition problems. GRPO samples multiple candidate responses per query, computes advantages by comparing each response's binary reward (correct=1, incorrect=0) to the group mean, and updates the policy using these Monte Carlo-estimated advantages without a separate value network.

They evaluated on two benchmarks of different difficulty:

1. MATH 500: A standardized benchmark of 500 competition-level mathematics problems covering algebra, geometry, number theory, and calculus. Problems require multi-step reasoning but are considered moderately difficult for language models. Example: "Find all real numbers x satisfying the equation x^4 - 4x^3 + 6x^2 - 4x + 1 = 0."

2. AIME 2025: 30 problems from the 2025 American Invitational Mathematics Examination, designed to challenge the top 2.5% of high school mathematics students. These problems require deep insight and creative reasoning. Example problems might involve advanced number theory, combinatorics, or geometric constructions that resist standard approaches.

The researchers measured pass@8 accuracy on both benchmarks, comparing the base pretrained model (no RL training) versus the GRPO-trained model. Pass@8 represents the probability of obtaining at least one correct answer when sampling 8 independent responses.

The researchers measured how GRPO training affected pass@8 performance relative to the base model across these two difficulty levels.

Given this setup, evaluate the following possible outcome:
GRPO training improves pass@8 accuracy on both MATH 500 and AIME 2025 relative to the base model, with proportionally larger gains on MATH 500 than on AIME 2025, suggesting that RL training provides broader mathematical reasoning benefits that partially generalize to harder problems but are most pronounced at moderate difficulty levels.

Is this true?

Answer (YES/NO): NO